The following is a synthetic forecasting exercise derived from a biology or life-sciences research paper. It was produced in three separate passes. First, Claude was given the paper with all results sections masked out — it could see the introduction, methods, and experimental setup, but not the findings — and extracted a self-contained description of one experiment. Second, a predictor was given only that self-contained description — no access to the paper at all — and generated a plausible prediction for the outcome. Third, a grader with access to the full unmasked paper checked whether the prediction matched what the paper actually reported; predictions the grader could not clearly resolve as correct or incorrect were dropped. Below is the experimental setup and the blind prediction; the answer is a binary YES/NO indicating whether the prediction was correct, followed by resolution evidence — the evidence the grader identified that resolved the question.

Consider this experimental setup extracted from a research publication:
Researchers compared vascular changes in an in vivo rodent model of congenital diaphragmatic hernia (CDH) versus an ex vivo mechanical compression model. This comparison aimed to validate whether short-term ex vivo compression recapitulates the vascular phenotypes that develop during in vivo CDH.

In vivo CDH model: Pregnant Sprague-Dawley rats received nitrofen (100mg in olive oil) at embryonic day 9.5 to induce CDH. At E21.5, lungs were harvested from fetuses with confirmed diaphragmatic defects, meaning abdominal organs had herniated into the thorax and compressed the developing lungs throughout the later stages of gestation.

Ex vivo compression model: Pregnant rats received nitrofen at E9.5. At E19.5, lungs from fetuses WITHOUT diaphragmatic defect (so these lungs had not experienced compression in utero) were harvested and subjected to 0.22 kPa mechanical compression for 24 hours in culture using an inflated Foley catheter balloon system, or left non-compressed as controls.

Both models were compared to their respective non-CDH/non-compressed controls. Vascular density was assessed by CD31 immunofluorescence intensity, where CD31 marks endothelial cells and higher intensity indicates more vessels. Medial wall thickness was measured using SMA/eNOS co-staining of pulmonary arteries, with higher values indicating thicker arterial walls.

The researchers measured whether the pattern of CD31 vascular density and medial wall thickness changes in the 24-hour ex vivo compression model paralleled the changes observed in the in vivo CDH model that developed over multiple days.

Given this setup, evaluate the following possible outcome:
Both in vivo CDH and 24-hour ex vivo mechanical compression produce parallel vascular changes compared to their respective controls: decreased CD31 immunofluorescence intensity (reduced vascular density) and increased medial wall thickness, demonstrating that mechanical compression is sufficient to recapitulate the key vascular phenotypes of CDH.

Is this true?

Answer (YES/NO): YES